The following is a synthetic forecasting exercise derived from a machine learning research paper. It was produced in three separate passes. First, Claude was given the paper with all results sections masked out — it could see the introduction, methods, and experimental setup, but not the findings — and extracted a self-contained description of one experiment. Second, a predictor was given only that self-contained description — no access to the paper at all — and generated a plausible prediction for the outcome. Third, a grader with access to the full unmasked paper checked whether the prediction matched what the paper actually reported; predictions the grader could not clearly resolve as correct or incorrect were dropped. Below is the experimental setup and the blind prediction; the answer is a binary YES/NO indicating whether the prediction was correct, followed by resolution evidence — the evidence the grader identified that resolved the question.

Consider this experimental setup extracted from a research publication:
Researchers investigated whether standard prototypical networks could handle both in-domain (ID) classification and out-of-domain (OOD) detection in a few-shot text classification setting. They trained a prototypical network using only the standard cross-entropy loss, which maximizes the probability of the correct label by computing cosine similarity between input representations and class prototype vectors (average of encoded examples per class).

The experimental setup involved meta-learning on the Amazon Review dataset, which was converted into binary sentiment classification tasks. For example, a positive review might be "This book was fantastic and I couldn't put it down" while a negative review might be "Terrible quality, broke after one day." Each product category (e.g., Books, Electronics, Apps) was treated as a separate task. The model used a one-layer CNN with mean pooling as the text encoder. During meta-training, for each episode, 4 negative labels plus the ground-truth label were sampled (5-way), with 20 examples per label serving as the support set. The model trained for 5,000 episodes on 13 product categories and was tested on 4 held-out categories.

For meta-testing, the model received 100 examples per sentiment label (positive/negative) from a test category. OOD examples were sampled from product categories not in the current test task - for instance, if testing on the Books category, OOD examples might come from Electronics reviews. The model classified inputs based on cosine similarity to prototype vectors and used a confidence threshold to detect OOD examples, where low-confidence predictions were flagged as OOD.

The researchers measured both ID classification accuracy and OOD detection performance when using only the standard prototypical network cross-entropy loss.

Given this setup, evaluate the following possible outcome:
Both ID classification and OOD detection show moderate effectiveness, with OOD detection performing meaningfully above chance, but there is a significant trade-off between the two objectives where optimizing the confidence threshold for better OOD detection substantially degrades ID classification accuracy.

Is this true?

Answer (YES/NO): NO